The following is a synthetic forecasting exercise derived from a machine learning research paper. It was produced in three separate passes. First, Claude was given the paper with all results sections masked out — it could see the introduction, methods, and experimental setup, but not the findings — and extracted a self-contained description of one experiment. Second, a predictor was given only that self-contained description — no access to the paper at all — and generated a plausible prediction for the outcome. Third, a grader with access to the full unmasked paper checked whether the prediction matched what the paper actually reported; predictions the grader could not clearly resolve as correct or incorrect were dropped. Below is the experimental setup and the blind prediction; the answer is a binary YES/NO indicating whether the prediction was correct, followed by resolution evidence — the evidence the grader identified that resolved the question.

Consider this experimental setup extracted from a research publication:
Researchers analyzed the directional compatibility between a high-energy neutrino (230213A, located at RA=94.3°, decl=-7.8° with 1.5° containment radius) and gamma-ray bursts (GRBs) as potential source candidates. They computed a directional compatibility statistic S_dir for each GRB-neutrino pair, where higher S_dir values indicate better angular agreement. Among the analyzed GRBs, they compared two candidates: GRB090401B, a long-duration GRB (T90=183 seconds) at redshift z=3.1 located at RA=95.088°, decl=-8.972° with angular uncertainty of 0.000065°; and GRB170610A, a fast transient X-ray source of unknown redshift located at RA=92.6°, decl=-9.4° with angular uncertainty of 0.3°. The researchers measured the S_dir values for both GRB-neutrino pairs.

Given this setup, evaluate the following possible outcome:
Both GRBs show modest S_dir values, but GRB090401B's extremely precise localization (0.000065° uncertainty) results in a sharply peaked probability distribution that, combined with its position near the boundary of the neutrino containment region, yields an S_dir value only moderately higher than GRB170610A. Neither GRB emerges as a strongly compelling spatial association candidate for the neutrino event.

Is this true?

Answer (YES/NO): NO